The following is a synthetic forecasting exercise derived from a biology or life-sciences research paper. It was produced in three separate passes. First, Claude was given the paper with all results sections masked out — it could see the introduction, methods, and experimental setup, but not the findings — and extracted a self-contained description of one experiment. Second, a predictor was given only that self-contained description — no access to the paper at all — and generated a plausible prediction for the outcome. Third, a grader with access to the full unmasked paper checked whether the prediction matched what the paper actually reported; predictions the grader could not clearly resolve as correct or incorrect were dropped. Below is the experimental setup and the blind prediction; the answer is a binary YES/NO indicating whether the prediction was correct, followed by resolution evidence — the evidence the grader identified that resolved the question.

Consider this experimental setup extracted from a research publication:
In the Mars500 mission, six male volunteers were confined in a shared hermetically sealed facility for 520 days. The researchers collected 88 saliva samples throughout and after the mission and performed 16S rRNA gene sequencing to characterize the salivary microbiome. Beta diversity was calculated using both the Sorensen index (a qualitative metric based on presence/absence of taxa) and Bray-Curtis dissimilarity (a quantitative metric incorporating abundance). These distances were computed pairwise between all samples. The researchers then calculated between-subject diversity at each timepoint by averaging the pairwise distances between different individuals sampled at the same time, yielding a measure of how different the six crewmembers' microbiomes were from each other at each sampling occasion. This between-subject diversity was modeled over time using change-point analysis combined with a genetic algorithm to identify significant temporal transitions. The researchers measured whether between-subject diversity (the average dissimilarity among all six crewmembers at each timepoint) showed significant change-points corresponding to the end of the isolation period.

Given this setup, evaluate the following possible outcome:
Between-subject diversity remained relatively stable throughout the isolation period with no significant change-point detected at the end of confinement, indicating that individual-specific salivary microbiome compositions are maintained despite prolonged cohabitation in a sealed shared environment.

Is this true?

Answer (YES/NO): YES